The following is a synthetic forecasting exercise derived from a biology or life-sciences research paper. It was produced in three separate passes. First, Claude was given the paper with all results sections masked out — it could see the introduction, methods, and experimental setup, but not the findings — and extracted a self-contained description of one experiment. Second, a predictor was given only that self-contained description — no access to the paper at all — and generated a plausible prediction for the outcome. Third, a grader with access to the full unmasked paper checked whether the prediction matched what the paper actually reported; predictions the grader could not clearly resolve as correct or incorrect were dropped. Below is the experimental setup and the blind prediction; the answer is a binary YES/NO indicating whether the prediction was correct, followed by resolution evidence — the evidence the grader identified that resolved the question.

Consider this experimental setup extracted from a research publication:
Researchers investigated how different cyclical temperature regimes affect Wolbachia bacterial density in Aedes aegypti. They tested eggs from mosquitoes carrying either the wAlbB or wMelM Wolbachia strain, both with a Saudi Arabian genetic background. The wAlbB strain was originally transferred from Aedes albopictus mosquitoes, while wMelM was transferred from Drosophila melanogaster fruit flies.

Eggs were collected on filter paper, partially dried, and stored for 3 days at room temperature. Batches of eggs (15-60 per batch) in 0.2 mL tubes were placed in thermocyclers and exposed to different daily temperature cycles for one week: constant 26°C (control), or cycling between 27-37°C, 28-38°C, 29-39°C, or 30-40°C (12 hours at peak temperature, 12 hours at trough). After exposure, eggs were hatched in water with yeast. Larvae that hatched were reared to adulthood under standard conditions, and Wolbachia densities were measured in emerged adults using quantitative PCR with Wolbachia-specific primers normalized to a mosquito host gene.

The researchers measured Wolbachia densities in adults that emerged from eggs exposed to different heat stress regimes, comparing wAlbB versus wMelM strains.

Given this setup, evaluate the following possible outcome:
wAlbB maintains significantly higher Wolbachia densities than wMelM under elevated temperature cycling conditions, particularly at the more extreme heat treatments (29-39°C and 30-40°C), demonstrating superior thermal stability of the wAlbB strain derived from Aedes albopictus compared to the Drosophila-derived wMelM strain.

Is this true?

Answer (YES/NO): YES